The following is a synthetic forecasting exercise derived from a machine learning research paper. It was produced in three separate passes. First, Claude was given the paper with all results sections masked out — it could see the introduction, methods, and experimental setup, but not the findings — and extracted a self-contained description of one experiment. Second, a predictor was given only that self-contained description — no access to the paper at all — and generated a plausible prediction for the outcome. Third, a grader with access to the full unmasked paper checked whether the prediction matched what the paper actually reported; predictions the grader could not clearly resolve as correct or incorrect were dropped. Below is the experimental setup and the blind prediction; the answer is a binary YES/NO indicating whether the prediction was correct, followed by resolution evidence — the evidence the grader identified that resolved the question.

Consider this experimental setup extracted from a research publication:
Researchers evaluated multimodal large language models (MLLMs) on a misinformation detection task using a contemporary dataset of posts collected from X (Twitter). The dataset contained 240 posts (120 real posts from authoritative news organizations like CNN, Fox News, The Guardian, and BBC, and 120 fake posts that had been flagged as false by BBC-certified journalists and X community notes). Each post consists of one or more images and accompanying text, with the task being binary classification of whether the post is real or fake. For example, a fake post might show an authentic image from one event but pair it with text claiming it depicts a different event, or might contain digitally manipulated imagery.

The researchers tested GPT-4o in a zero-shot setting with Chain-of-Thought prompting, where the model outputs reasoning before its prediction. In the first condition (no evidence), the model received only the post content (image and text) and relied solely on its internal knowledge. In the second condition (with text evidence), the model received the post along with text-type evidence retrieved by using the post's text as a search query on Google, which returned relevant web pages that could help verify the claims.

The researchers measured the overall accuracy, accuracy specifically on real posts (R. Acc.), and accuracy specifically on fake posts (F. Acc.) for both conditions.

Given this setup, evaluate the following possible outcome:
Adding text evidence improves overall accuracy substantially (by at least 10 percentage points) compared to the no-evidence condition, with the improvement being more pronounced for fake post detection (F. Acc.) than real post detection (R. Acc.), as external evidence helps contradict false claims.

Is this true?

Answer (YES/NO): NO